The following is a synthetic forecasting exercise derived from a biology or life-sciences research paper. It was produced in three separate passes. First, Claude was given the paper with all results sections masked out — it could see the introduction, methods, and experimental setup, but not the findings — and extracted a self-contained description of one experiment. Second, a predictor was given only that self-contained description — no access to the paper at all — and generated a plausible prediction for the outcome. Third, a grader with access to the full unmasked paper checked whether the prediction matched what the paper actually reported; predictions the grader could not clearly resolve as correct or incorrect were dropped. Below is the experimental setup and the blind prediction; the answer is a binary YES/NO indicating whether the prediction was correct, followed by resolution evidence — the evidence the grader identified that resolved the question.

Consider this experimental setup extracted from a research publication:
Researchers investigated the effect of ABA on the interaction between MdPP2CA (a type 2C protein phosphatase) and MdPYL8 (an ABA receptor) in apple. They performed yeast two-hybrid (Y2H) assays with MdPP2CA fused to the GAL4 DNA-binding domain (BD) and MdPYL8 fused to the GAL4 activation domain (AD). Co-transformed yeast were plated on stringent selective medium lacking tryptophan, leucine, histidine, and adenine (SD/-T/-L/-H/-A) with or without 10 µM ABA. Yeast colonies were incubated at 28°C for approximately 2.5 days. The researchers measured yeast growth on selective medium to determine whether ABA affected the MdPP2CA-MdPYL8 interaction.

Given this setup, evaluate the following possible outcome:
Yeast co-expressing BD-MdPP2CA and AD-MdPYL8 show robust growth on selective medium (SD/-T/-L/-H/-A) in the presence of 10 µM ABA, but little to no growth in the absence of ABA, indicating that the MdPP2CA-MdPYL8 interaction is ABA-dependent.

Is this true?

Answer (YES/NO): YES